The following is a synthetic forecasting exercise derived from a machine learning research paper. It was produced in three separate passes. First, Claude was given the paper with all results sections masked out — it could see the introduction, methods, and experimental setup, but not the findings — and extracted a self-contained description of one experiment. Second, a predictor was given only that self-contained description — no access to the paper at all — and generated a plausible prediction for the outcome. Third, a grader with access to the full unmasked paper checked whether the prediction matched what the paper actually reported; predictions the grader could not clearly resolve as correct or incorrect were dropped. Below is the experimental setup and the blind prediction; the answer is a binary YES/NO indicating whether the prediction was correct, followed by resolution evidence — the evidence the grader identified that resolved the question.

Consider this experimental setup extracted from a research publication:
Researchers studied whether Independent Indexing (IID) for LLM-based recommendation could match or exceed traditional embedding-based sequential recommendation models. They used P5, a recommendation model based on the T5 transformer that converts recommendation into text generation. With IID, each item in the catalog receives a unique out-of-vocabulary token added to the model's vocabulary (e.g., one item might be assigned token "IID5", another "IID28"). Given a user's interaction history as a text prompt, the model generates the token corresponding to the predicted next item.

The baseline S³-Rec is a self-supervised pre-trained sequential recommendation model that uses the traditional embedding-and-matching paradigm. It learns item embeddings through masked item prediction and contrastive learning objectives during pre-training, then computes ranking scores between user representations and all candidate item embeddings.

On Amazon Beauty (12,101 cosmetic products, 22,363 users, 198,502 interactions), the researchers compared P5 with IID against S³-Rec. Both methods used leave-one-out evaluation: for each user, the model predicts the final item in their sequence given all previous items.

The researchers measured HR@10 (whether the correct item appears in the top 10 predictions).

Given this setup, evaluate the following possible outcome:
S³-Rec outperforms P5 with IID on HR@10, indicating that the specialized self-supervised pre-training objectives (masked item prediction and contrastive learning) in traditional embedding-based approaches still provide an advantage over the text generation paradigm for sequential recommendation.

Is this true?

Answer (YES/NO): YES